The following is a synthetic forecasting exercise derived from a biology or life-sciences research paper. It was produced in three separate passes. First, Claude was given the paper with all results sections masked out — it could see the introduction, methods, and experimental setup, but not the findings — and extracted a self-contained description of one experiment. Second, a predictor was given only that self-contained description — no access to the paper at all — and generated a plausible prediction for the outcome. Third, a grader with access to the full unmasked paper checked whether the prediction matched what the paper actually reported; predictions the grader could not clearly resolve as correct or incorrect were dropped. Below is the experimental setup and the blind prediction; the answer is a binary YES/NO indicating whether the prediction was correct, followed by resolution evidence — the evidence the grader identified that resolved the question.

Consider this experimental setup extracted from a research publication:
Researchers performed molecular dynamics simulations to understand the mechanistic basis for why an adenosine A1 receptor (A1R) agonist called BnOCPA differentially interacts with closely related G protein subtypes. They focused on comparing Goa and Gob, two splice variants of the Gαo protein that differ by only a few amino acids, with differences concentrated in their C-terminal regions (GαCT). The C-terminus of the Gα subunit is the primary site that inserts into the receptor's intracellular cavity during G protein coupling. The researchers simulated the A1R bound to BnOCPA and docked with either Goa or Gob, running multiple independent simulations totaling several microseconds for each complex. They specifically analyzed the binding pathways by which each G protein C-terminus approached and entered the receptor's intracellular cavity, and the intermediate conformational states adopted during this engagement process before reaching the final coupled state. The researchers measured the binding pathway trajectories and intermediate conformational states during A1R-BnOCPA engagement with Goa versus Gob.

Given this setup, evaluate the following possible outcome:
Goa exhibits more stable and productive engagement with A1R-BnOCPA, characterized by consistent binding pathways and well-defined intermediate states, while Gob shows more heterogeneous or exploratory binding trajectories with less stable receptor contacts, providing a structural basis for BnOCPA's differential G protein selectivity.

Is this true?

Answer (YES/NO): NO